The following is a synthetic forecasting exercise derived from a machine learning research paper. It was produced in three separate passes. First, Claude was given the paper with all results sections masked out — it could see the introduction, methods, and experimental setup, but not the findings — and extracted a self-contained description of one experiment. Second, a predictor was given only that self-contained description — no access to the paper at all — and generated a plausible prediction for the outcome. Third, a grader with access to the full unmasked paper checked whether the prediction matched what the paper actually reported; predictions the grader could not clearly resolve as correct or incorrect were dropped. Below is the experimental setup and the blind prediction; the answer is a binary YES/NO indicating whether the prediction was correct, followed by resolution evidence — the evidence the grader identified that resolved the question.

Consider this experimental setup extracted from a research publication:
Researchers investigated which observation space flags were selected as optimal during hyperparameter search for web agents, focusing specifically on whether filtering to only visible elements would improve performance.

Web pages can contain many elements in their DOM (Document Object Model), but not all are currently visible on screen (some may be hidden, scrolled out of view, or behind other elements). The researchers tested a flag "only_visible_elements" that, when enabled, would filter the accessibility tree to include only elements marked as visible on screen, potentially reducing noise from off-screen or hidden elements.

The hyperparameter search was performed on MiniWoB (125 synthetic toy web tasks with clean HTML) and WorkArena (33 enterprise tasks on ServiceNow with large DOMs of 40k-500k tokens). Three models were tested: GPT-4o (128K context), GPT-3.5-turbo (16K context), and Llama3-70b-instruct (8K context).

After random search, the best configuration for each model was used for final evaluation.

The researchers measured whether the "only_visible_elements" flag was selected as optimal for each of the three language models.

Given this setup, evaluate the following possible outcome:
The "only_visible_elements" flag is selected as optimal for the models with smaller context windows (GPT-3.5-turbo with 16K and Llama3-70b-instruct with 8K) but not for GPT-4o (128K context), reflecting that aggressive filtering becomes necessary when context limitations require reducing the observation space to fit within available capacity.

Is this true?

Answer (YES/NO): NO